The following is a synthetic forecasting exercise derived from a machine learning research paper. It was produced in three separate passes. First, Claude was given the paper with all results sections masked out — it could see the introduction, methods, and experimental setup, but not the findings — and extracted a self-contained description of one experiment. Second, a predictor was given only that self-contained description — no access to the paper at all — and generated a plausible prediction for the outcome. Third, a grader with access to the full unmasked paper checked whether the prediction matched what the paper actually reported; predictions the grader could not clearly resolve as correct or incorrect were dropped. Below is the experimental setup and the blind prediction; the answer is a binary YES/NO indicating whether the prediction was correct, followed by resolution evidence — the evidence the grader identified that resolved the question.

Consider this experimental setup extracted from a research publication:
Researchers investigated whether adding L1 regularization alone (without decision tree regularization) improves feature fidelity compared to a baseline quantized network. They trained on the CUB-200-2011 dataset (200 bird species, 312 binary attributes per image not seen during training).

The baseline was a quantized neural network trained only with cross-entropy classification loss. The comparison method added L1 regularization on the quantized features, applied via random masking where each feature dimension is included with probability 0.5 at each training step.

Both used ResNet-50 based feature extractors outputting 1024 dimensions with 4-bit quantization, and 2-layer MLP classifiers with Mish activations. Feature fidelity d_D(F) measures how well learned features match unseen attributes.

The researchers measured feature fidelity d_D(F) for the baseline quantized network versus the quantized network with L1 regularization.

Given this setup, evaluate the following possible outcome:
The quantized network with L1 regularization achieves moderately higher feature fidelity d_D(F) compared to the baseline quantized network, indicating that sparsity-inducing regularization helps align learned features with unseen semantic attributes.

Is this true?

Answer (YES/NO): YES